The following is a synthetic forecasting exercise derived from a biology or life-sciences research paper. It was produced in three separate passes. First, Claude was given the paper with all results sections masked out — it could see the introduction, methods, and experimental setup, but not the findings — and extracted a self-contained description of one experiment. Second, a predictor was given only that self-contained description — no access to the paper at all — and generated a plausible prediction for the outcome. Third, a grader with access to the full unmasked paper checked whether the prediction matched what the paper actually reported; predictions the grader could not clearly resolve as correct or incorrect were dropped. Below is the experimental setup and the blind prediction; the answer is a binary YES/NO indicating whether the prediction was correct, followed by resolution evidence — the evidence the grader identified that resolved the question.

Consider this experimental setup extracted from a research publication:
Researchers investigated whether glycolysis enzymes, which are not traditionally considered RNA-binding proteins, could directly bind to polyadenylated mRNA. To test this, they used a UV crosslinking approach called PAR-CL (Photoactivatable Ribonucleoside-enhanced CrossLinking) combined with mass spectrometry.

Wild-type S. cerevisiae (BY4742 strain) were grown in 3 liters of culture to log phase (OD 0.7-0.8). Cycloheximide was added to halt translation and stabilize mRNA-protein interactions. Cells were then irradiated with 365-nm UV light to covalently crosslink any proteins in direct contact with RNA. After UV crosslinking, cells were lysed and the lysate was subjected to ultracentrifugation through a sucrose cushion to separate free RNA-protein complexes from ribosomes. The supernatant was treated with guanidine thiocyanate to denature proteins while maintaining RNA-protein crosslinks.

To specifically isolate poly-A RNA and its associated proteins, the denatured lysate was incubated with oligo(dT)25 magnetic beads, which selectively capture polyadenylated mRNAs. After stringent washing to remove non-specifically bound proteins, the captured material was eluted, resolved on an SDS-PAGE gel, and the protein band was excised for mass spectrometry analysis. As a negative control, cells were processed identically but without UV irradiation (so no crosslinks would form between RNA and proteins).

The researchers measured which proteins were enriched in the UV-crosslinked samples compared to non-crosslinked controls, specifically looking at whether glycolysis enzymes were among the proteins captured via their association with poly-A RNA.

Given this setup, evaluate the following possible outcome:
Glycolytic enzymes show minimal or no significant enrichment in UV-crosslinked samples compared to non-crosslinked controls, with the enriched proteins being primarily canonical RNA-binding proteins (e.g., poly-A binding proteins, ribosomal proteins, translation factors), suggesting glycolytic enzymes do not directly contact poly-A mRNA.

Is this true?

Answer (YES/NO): NO